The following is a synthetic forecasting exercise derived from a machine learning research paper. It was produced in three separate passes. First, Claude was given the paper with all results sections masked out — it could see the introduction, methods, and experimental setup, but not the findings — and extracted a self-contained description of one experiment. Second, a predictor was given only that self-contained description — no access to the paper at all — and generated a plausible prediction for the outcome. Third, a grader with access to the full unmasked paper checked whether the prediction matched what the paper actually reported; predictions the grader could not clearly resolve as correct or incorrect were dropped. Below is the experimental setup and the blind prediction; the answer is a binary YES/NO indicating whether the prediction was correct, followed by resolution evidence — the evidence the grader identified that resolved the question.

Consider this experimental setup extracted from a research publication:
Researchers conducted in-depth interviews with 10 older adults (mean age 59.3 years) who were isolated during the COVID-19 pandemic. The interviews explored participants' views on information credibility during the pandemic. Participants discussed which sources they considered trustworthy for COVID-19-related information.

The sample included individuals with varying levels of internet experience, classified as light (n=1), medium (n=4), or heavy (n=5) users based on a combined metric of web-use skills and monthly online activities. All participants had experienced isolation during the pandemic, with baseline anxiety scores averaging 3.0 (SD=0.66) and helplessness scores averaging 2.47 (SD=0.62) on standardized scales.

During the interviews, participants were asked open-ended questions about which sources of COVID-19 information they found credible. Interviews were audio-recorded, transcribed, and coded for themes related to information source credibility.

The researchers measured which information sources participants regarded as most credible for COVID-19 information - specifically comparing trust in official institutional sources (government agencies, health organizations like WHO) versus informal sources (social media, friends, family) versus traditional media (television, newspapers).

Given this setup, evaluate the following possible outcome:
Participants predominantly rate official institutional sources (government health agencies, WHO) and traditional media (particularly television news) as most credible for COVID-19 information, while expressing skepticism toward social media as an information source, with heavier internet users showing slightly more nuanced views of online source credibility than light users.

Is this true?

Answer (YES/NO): NO